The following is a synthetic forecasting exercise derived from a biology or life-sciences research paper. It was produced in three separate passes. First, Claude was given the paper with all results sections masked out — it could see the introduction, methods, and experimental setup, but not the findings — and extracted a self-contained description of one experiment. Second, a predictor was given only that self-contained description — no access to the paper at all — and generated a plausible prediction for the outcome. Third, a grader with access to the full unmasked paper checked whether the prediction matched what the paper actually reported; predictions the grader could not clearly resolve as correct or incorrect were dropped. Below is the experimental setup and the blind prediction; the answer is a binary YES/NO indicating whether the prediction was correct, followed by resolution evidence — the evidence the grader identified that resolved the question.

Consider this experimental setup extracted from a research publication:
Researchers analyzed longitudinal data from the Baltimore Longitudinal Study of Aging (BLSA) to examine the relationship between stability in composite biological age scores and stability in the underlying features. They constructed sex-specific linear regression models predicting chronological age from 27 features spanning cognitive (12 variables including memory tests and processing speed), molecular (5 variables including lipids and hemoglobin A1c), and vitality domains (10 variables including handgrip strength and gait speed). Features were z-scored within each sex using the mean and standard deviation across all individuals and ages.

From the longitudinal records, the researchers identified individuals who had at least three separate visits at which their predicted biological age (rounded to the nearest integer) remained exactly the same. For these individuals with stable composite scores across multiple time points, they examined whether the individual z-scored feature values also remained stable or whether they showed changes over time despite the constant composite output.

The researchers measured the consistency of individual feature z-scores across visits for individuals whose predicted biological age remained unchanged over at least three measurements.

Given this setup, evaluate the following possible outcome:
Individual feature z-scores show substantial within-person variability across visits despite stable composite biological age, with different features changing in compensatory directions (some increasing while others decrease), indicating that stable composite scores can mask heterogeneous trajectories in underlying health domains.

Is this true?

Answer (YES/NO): YES